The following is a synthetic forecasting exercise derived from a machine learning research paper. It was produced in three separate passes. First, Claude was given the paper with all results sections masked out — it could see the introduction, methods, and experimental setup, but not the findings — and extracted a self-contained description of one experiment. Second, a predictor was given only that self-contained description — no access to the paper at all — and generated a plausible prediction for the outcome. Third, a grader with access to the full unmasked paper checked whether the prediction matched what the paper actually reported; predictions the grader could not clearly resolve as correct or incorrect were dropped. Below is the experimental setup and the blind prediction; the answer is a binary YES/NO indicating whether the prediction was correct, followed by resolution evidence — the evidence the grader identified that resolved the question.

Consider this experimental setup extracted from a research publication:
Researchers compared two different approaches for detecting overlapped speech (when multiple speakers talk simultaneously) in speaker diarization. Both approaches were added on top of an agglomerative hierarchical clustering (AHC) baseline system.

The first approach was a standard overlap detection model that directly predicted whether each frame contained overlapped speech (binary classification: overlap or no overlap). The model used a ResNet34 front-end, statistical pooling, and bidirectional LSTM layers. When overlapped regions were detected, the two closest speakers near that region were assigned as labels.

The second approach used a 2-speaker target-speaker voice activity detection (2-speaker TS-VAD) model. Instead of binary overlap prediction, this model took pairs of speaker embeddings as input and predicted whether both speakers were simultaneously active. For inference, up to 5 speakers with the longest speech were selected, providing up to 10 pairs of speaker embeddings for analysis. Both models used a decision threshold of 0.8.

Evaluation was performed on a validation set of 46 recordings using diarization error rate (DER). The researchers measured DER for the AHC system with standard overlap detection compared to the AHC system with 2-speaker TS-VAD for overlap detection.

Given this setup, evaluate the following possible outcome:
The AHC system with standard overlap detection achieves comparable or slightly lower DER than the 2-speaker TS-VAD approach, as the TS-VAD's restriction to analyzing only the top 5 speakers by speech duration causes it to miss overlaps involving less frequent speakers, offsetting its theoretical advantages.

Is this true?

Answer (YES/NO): NO